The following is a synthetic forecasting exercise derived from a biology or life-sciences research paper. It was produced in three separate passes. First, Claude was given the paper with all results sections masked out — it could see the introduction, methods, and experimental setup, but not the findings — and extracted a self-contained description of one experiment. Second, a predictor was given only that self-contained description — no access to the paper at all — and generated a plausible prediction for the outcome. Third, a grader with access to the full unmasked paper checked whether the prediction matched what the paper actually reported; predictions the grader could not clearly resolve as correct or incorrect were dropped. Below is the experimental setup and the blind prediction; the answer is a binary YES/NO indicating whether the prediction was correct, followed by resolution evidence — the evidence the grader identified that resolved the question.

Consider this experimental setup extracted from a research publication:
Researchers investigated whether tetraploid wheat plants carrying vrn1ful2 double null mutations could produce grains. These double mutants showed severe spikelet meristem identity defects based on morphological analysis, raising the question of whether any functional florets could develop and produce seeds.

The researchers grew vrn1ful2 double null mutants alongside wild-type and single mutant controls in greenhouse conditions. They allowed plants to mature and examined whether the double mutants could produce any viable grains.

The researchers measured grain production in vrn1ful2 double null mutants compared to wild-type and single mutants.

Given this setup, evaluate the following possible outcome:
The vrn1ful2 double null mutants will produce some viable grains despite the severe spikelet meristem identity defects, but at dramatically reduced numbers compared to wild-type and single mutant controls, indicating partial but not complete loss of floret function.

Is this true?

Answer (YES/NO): NO